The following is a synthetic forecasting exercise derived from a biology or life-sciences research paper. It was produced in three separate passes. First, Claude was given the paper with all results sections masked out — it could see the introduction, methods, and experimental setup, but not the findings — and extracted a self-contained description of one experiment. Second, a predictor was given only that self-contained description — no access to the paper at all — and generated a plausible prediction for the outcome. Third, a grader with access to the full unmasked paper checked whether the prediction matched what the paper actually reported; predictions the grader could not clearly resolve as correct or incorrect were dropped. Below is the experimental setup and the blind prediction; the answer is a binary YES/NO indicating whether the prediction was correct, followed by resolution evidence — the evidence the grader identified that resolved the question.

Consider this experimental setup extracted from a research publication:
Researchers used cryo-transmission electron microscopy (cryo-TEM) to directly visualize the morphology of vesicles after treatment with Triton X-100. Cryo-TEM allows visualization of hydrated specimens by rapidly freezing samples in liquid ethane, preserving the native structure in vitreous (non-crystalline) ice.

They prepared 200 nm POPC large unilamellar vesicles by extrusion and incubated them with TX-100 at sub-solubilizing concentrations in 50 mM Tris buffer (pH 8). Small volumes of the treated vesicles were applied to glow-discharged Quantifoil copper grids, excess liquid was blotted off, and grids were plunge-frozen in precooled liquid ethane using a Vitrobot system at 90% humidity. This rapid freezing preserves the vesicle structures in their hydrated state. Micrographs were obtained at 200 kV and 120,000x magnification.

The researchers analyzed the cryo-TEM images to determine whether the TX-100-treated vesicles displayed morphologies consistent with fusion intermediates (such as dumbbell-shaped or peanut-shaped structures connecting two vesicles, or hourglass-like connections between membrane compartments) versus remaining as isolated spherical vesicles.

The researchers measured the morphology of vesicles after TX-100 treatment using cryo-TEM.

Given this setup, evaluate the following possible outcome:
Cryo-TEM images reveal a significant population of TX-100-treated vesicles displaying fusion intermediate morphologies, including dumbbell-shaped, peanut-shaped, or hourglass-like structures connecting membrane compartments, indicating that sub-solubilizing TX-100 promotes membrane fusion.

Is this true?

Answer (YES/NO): YES